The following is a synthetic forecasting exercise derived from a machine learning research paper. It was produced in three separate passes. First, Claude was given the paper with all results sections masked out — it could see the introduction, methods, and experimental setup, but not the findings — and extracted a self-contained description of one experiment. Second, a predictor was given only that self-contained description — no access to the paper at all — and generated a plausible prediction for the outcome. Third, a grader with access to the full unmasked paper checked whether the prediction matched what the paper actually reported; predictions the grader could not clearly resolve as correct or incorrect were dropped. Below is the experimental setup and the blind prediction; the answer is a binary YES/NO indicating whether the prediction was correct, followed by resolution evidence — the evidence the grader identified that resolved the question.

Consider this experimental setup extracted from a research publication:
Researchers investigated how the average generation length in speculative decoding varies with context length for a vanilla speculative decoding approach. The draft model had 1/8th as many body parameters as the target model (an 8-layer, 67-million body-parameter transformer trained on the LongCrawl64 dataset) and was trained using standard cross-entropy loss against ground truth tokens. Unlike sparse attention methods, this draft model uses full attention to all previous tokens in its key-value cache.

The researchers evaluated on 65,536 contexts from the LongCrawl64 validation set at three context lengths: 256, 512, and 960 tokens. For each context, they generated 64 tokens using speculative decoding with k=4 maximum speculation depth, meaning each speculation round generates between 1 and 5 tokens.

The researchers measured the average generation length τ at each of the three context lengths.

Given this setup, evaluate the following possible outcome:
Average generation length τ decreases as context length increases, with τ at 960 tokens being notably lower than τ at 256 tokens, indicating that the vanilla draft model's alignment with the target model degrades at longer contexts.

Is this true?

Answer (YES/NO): NO